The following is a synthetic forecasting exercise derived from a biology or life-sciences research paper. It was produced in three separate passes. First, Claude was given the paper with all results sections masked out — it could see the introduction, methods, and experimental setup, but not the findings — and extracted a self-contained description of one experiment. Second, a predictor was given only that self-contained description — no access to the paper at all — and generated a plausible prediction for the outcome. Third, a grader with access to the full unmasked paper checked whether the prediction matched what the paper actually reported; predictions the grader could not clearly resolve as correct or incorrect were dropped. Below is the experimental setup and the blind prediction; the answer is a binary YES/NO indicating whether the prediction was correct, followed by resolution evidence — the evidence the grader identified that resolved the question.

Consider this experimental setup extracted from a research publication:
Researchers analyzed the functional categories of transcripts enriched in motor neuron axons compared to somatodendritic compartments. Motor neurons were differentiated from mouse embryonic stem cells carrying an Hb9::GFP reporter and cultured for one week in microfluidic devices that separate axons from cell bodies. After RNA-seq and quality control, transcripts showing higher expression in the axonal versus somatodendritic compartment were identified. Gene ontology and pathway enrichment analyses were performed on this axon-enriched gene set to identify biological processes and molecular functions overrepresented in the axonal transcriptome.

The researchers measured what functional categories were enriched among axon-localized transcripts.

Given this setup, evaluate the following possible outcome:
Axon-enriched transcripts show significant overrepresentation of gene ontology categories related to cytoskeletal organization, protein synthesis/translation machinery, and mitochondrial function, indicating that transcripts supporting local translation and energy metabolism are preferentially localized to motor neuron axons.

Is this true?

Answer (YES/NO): NO